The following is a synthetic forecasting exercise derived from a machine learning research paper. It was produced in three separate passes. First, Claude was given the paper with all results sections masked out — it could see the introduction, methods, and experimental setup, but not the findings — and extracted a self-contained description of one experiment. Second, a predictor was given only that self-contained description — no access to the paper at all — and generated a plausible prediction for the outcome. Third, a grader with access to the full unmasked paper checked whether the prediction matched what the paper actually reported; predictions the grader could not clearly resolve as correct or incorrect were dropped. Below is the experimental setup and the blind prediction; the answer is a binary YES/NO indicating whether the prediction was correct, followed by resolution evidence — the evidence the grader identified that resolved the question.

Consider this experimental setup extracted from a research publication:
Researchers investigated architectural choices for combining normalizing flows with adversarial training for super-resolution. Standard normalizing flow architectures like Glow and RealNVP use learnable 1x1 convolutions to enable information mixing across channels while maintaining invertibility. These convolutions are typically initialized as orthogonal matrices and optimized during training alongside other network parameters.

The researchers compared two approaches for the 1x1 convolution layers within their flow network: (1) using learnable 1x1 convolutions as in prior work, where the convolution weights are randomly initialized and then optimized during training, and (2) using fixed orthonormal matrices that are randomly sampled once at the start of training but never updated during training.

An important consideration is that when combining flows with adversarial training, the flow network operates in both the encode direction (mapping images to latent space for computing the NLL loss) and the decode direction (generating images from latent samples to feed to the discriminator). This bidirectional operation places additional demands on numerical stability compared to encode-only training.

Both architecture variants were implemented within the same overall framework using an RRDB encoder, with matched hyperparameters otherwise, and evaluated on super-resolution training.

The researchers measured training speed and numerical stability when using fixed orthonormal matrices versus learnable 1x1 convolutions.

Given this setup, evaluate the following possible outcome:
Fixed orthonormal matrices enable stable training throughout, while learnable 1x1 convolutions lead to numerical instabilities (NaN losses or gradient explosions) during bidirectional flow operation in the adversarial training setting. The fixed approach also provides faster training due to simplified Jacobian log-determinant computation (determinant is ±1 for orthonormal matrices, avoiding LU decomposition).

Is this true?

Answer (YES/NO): NO